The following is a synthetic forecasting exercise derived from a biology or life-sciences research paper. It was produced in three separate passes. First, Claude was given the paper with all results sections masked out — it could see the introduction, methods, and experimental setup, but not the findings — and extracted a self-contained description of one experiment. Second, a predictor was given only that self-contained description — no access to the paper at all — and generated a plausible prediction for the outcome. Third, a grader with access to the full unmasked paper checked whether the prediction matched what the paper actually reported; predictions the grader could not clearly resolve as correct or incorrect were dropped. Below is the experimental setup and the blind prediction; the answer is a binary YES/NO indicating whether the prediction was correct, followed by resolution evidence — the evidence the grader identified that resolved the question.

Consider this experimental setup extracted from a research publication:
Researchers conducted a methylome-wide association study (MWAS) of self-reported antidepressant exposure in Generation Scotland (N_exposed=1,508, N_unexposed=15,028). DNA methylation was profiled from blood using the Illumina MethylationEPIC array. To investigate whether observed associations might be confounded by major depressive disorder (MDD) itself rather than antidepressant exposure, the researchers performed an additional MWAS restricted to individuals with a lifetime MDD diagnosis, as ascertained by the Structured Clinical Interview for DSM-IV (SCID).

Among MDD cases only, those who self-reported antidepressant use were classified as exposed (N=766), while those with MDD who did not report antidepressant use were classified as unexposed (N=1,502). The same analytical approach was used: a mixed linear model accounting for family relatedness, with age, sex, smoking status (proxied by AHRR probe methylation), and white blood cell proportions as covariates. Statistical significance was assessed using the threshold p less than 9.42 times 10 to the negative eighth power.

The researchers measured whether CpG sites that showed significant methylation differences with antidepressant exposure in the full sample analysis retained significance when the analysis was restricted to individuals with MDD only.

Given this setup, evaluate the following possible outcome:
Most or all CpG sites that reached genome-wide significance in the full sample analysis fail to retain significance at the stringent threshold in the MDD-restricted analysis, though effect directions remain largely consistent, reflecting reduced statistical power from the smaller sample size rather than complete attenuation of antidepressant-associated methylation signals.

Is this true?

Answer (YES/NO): YES